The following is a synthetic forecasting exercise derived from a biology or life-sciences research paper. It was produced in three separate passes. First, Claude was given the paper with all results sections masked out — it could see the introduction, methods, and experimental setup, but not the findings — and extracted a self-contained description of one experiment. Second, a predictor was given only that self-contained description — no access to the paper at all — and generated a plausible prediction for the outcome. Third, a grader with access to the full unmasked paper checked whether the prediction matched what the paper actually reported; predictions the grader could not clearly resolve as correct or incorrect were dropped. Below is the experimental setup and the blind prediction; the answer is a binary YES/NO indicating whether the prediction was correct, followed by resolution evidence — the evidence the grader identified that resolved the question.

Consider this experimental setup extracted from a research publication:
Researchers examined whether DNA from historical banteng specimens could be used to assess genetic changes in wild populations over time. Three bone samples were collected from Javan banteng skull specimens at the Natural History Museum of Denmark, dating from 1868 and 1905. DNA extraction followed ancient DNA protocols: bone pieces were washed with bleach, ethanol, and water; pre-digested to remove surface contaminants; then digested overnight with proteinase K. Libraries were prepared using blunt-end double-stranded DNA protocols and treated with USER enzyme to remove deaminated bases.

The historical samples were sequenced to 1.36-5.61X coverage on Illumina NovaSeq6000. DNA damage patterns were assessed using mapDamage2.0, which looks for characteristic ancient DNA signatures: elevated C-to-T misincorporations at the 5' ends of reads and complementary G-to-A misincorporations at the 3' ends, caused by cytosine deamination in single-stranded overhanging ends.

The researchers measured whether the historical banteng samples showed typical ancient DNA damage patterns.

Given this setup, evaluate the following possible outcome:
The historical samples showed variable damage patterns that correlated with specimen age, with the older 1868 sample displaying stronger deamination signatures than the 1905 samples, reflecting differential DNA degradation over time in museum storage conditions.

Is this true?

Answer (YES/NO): NO